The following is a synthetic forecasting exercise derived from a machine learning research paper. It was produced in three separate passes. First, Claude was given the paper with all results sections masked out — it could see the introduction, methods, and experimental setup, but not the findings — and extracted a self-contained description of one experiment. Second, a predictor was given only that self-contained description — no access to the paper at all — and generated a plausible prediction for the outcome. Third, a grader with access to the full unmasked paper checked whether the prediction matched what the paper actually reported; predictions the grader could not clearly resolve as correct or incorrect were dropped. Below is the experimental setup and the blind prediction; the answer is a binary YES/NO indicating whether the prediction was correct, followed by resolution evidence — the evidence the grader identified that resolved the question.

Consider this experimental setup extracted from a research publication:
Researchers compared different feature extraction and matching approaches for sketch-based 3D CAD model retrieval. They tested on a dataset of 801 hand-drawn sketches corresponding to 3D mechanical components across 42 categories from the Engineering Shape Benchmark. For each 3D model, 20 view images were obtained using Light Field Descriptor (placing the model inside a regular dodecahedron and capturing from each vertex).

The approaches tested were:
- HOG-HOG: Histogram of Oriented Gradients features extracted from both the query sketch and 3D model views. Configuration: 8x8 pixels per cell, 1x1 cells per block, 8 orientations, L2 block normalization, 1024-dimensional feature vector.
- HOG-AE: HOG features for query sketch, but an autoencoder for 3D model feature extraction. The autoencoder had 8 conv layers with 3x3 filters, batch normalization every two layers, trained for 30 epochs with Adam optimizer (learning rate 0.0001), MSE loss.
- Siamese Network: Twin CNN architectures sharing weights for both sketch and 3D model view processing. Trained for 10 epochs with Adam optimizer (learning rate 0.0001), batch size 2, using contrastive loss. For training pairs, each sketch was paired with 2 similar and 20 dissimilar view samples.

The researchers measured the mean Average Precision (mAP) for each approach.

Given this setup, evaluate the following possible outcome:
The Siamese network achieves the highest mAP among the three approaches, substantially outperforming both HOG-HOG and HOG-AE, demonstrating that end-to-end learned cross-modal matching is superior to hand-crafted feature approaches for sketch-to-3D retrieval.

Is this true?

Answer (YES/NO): YES